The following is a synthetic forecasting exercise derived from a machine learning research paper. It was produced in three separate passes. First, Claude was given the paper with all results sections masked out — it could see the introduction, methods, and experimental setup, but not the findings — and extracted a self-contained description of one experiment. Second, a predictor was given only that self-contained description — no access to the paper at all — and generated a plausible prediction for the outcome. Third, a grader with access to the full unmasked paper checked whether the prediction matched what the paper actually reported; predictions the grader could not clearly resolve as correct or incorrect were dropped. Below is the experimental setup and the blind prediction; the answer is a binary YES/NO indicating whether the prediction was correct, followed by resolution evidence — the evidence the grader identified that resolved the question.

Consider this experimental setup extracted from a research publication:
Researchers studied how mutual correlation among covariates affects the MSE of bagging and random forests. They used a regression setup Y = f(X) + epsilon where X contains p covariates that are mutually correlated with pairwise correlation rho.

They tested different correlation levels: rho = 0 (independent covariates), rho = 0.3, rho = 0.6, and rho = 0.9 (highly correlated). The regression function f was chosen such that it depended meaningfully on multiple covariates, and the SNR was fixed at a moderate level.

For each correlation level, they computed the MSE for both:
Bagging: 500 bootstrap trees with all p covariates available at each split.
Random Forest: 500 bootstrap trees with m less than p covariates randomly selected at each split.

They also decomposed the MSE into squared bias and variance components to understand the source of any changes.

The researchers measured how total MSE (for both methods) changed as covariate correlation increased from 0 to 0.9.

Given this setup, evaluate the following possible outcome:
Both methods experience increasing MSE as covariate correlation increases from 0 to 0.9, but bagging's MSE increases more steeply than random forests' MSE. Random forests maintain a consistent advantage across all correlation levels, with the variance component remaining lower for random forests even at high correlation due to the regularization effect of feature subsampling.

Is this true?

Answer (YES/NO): NO